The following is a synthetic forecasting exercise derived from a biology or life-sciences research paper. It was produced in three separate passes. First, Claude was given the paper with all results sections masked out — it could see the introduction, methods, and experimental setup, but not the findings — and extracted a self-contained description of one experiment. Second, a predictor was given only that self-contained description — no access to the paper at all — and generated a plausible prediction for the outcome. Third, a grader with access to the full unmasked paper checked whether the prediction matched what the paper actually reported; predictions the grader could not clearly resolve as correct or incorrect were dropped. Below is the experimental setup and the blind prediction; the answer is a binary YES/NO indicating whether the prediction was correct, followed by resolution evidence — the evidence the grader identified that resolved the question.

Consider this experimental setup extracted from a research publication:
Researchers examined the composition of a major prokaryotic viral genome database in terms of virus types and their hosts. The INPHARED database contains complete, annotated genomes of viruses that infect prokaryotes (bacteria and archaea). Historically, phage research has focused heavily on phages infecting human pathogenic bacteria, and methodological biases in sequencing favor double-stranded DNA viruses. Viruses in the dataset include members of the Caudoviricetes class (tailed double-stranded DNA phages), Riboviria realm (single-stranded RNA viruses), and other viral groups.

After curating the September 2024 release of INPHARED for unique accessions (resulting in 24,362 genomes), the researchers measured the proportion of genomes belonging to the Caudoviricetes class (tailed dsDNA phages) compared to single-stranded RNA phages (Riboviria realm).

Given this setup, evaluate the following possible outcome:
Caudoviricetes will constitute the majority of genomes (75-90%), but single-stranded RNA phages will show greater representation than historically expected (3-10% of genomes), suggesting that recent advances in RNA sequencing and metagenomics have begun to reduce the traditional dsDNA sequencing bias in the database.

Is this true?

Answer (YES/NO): NO